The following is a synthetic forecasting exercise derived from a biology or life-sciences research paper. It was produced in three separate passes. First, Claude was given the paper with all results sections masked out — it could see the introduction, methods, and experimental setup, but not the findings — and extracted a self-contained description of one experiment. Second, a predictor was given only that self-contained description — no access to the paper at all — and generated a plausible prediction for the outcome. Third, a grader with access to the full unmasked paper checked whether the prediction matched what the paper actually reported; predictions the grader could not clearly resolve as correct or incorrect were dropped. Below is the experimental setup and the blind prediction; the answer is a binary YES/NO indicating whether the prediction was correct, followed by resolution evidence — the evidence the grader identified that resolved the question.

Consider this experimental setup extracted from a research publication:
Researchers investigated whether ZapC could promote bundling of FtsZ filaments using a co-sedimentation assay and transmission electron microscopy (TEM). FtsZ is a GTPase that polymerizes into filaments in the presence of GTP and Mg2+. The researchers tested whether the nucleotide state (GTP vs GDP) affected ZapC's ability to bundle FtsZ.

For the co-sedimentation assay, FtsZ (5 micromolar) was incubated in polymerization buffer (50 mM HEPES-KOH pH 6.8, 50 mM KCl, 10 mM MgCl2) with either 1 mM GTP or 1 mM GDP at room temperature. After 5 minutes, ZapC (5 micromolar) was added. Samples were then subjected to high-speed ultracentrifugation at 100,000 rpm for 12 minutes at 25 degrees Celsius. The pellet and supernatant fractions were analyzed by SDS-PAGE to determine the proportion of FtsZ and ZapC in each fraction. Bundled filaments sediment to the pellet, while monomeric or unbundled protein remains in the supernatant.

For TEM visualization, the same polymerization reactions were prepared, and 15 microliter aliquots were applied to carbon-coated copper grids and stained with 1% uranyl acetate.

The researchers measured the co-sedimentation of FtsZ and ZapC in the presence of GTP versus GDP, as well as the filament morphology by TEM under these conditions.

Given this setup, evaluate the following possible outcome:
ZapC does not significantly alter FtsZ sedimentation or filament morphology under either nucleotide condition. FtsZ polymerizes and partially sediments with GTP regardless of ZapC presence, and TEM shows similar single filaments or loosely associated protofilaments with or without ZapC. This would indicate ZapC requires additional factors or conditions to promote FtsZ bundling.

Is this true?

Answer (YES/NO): NO